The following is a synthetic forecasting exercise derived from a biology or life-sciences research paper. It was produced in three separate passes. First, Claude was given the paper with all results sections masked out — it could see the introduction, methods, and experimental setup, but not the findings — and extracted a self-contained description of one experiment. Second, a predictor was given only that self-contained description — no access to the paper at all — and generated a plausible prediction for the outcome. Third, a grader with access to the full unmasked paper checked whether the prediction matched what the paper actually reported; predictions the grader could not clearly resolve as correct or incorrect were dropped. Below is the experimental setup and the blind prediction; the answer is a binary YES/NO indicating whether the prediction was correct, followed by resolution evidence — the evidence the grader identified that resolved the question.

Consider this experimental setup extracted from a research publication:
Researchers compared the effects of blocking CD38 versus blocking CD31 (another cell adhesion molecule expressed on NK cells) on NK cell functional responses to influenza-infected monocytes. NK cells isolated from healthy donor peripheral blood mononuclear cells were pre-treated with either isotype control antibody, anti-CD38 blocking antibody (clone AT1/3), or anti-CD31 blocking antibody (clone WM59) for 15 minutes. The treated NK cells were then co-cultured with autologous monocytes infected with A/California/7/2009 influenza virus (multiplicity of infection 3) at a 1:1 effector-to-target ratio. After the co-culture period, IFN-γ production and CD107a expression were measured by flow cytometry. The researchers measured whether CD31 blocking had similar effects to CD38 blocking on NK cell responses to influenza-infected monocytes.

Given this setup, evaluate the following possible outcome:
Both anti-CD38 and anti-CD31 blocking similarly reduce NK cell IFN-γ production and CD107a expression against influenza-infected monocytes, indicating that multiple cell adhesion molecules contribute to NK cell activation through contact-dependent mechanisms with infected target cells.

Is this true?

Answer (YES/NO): NO